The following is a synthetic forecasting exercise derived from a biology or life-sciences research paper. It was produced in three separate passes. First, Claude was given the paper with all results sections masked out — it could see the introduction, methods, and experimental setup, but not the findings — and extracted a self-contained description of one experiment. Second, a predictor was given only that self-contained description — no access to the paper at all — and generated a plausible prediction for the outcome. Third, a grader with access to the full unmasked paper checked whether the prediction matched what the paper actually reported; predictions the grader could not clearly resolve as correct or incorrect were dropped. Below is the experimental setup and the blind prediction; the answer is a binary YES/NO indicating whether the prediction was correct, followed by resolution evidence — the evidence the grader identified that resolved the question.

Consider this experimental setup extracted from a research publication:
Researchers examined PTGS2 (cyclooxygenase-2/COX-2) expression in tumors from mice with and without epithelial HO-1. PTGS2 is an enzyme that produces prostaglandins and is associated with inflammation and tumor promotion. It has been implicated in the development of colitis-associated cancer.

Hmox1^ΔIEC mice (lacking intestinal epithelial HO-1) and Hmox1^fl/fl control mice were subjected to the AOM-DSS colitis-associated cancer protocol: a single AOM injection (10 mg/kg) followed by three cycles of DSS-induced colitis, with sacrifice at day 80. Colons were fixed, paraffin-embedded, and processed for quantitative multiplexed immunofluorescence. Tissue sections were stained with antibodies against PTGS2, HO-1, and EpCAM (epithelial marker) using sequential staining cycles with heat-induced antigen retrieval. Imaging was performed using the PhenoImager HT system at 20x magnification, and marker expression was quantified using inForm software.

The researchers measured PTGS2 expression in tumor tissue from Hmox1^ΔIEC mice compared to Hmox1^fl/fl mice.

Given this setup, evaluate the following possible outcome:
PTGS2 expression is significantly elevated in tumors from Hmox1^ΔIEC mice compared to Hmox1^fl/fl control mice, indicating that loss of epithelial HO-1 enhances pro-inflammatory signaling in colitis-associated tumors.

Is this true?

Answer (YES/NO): YES